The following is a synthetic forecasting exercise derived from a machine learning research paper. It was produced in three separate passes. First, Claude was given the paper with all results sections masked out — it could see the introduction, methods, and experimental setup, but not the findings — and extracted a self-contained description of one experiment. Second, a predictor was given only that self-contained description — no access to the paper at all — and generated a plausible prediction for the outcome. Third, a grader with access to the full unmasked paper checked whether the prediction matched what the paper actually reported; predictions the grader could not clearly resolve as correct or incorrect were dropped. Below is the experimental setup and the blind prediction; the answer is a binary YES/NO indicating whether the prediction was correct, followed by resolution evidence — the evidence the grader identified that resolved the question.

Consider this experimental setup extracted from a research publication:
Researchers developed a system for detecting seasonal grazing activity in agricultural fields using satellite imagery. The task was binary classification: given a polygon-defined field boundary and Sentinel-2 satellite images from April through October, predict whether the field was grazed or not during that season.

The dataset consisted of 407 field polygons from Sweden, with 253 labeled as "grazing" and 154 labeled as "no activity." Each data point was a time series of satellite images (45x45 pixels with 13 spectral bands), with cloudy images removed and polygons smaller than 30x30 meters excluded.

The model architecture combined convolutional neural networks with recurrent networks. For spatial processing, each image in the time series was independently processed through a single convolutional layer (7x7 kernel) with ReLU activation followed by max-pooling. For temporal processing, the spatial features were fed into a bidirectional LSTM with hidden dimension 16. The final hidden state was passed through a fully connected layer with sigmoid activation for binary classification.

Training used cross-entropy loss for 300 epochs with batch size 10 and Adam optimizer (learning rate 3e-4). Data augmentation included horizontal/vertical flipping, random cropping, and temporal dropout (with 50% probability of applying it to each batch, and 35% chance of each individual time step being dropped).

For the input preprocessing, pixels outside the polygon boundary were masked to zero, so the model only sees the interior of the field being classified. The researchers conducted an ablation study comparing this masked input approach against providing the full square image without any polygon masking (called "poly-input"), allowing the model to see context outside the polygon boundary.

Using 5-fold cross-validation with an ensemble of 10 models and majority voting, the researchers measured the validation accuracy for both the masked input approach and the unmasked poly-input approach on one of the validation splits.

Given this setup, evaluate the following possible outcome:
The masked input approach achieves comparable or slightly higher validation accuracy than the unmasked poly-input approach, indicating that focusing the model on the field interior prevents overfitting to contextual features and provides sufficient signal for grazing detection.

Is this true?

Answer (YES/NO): NO